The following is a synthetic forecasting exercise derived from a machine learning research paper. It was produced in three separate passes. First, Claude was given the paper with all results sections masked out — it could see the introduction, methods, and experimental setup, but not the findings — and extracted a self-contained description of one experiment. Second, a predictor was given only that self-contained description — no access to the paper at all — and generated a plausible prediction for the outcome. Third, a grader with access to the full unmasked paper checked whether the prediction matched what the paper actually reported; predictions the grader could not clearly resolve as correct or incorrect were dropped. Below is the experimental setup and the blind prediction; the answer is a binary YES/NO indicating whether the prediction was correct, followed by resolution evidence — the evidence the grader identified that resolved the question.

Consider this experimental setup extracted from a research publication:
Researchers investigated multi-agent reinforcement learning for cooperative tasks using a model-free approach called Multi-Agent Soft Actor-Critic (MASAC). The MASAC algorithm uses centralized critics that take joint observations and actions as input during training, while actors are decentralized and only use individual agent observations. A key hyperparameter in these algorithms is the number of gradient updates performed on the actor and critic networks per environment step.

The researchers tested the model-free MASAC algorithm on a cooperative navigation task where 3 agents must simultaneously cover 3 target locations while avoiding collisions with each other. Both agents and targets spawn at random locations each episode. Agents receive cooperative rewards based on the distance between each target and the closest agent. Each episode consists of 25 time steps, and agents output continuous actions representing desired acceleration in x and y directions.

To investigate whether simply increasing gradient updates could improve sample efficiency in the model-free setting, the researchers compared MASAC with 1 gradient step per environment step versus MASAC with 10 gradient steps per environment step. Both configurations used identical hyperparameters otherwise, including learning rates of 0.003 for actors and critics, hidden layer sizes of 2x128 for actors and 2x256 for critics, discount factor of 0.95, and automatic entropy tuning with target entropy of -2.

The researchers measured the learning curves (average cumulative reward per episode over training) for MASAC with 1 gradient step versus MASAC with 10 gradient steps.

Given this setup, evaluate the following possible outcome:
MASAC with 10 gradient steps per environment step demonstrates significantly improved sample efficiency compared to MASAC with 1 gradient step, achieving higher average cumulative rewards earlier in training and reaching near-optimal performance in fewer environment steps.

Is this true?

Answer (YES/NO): NO